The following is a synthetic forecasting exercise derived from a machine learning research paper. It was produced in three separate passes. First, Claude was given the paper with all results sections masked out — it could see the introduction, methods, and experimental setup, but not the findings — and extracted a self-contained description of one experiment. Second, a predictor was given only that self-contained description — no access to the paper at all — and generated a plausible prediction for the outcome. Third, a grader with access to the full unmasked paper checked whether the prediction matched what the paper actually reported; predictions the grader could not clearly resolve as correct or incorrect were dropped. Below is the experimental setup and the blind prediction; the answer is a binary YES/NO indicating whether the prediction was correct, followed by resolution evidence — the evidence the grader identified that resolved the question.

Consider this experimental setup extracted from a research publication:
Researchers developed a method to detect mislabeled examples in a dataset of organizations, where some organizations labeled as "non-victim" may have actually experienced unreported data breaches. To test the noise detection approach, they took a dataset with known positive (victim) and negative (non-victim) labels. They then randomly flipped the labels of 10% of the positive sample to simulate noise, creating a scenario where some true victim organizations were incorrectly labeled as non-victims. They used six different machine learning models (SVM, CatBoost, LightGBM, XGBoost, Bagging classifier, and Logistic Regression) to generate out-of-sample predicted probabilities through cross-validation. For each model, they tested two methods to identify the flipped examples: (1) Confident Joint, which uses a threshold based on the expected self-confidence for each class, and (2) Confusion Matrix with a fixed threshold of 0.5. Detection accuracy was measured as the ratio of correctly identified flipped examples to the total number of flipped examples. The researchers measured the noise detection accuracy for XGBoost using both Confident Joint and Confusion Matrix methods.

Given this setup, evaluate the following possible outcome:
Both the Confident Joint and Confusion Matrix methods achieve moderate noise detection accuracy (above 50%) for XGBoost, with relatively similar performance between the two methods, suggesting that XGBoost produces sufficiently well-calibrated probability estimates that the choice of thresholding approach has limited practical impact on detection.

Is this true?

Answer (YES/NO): NO